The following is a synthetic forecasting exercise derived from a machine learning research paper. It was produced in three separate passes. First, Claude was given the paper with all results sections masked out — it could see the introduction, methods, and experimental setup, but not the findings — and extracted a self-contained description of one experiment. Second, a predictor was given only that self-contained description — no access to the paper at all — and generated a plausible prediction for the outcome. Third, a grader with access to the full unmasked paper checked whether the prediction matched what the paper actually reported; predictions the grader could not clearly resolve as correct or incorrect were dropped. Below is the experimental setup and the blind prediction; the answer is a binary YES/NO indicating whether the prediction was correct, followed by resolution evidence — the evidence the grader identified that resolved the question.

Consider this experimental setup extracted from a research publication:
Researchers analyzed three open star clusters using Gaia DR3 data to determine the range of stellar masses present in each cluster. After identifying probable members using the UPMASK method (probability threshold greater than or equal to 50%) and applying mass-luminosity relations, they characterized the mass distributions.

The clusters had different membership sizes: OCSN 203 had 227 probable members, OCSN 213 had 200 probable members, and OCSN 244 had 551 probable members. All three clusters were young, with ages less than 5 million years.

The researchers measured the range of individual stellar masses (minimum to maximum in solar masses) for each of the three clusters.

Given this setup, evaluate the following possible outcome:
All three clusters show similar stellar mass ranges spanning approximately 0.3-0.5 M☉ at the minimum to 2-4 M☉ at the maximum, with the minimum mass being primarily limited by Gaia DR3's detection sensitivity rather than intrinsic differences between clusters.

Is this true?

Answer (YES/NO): NO